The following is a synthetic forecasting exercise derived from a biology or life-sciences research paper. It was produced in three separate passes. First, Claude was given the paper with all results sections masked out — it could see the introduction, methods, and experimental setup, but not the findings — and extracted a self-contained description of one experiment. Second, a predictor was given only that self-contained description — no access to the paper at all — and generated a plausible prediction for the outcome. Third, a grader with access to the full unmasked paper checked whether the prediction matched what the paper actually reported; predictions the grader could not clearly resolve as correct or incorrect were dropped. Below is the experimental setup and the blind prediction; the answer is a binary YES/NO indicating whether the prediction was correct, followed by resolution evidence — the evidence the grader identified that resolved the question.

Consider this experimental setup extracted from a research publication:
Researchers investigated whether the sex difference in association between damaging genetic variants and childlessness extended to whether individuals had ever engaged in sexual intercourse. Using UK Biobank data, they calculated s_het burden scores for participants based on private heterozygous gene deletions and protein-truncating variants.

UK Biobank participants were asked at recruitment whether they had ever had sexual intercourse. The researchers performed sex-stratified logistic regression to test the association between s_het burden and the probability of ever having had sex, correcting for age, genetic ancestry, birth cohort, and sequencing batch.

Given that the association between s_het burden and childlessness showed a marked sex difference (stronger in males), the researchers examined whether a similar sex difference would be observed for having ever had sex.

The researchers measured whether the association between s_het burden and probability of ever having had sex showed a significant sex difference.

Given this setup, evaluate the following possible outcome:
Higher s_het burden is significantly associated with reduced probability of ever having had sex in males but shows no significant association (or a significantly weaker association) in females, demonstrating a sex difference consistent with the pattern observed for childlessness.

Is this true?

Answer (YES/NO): NO